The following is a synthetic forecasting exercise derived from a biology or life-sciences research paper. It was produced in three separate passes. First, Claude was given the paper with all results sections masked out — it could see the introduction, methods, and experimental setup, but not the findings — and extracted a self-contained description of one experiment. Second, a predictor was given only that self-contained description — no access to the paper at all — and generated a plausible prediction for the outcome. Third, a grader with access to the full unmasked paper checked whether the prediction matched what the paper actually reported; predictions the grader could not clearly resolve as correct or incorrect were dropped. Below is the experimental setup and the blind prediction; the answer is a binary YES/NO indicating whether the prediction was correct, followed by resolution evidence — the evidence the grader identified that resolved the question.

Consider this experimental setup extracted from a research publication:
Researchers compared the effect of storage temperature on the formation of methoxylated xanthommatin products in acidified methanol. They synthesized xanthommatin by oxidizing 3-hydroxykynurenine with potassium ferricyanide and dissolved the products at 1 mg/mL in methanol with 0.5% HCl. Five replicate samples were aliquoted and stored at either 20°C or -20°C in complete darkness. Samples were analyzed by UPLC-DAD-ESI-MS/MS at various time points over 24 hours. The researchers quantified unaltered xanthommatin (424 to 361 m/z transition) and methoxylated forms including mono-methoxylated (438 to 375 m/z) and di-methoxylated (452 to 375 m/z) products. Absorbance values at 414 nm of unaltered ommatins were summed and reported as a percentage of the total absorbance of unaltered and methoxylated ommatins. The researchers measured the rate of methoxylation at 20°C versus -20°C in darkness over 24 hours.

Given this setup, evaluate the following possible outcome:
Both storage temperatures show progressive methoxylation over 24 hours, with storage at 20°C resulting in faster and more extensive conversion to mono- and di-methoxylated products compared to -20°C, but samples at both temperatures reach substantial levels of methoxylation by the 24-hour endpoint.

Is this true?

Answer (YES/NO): NO